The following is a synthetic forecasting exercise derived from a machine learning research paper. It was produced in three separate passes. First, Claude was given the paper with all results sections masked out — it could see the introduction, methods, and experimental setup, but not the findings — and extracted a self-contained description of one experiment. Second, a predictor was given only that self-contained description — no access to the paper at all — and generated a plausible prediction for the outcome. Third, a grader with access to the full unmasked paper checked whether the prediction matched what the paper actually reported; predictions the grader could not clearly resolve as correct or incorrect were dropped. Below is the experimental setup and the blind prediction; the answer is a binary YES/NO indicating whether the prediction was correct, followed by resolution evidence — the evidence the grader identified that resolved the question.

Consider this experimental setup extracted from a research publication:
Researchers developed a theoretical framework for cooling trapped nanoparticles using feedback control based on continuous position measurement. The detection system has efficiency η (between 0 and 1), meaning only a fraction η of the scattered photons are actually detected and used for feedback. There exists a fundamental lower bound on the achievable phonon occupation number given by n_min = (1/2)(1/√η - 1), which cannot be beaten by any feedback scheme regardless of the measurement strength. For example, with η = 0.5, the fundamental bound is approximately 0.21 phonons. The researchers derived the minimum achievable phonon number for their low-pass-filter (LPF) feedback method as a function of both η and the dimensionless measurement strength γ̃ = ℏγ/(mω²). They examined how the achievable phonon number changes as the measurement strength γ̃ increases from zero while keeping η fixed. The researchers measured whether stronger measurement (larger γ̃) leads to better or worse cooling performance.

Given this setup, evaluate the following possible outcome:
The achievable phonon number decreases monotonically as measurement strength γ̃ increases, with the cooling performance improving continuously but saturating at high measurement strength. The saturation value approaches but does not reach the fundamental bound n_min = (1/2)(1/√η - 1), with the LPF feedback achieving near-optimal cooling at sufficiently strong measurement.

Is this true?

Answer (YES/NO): NO